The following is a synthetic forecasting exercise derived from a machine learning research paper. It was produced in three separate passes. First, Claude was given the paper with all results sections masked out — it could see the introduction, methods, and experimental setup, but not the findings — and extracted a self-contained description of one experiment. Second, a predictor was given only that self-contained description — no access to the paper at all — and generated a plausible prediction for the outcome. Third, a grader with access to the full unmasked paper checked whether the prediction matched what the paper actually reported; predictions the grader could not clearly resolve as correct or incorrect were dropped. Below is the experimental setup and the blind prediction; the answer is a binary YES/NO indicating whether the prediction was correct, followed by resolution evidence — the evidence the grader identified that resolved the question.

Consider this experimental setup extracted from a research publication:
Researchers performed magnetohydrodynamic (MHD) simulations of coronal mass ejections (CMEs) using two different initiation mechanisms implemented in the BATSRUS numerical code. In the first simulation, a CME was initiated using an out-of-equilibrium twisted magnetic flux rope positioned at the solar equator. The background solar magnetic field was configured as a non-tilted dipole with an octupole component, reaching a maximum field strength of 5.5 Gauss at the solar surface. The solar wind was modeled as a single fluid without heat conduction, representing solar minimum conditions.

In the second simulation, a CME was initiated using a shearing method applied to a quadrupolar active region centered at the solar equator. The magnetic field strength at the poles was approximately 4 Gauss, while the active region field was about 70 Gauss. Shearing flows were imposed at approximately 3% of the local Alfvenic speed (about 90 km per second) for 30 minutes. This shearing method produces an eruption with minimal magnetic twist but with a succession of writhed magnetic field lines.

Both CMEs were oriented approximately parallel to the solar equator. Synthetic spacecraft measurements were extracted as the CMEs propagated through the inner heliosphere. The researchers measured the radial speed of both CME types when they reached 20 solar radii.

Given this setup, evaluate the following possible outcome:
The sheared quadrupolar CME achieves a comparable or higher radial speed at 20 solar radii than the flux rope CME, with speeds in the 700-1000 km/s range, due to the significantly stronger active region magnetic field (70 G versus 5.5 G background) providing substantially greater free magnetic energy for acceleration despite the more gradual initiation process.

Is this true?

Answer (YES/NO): NO